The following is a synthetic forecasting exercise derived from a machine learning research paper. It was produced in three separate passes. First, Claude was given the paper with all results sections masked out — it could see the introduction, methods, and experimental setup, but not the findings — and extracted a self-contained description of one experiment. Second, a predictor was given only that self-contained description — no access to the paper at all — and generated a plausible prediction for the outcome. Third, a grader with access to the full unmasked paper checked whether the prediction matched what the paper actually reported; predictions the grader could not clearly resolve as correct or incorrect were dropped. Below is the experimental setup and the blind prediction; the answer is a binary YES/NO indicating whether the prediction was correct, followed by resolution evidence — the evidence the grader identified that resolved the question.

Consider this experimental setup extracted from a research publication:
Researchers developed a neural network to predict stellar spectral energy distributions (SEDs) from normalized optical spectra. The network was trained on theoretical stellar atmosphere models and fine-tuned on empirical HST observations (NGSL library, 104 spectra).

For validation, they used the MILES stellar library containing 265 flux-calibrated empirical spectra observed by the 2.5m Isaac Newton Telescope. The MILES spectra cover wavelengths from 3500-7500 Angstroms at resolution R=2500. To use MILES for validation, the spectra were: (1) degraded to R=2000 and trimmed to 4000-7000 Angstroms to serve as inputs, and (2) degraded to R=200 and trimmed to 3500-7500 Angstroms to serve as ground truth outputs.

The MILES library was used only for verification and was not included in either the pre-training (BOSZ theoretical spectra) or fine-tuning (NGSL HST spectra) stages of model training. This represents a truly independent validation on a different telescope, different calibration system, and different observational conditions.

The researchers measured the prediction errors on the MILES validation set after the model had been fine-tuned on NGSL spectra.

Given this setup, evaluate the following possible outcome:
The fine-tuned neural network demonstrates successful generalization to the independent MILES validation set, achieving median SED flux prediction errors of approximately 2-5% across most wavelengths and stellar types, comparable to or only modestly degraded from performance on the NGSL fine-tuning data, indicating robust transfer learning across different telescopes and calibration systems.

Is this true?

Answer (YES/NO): NO